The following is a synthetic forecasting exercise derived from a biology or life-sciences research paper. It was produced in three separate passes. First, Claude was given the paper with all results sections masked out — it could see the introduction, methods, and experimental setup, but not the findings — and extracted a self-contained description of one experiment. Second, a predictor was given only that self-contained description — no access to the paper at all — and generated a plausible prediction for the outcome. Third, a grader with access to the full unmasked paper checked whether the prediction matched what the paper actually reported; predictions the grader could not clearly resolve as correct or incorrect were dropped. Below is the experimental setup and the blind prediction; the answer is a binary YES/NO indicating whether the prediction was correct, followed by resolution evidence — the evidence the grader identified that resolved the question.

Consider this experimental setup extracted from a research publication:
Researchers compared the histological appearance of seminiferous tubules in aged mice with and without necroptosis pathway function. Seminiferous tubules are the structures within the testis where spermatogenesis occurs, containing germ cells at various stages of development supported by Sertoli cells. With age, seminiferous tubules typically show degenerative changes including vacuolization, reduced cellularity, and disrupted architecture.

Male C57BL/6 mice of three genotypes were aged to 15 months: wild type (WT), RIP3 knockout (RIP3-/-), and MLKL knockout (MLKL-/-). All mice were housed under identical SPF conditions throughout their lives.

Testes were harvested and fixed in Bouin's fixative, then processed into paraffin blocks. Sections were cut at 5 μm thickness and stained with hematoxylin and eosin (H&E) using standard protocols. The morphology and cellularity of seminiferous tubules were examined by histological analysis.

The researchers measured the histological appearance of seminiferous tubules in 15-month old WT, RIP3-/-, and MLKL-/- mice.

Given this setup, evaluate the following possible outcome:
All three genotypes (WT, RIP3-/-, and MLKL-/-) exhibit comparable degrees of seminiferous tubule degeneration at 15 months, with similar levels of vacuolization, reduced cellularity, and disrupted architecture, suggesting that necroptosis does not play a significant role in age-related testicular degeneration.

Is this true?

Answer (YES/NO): NO